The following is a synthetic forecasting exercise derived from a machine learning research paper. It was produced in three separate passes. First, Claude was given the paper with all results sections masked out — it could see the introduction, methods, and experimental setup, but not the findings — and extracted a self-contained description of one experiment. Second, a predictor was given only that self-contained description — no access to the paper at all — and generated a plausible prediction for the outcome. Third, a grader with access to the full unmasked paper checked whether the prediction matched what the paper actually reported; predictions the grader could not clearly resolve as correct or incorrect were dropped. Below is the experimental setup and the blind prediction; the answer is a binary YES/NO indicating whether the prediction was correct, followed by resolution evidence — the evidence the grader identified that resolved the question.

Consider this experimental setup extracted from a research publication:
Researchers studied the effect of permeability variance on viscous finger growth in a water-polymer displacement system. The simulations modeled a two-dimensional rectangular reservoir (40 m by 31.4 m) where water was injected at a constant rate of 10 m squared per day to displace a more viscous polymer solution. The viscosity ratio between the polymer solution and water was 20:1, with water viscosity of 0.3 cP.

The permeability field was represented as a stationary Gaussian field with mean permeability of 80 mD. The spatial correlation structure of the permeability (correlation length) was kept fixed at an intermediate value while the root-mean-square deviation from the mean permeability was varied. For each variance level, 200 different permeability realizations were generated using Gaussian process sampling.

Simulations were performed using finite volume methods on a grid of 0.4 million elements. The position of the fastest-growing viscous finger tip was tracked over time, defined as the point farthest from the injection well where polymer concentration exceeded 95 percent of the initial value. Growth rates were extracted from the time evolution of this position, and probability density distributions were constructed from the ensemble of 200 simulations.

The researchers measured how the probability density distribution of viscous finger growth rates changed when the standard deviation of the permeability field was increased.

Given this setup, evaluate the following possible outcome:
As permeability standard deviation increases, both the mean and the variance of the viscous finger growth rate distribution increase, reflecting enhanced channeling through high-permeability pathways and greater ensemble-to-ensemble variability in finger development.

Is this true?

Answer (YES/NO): NO